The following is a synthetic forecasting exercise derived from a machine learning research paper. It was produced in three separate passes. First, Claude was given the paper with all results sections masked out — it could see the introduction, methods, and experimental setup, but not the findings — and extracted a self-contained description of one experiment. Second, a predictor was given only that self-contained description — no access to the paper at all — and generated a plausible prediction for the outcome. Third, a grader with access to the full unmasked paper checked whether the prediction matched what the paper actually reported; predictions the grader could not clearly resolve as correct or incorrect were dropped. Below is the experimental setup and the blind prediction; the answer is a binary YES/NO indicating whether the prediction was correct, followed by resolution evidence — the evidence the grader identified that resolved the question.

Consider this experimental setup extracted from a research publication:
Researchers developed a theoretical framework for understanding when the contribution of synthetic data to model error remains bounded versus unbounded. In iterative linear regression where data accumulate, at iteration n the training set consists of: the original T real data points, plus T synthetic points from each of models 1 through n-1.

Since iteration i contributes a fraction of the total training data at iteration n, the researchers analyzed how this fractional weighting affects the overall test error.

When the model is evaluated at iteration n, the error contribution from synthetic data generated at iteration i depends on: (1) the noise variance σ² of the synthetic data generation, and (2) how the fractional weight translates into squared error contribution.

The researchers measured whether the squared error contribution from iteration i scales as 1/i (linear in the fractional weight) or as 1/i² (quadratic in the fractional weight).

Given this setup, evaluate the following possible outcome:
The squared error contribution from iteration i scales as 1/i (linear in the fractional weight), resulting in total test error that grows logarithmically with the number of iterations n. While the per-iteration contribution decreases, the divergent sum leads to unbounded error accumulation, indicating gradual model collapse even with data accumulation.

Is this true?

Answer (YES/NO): NO